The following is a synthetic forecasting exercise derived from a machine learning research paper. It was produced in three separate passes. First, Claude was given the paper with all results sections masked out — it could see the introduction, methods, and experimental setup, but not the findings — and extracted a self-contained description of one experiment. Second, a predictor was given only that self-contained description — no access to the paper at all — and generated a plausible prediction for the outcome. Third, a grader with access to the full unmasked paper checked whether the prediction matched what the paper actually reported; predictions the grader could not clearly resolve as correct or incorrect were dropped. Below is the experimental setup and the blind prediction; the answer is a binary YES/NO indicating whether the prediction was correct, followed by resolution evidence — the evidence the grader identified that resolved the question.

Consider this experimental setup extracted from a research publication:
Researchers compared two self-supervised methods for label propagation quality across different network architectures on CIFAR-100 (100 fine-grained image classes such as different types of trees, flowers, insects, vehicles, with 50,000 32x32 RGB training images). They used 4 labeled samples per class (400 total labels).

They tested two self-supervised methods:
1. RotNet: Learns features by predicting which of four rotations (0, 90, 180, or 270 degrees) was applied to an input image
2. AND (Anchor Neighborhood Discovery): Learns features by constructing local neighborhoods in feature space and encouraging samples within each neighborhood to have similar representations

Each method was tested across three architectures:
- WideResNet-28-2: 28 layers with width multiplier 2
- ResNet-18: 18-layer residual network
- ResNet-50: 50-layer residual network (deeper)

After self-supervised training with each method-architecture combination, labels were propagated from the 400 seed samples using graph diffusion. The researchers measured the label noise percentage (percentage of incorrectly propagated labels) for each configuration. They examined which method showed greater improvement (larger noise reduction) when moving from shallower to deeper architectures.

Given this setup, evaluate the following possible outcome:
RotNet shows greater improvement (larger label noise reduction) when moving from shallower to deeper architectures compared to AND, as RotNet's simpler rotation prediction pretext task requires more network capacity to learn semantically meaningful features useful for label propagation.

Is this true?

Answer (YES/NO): NO